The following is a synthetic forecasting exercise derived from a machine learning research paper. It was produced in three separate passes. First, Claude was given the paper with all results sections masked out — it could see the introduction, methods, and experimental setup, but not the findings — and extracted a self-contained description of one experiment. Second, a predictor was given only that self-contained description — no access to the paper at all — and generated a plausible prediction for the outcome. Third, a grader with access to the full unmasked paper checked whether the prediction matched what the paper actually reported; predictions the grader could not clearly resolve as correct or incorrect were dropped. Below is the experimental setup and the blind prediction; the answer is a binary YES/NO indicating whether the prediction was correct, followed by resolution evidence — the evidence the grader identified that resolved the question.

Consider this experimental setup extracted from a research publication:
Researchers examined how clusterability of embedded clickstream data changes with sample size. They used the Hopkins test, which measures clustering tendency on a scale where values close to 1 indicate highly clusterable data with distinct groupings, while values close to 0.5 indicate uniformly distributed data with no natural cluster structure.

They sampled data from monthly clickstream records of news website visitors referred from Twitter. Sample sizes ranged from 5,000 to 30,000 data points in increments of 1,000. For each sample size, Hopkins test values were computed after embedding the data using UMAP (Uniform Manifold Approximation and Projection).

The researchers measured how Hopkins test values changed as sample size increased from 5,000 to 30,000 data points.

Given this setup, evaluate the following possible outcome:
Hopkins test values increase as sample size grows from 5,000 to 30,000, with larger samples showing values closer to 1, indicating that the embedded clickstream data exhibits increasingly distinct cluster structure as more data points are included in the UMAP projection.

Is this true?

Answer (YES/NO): YES